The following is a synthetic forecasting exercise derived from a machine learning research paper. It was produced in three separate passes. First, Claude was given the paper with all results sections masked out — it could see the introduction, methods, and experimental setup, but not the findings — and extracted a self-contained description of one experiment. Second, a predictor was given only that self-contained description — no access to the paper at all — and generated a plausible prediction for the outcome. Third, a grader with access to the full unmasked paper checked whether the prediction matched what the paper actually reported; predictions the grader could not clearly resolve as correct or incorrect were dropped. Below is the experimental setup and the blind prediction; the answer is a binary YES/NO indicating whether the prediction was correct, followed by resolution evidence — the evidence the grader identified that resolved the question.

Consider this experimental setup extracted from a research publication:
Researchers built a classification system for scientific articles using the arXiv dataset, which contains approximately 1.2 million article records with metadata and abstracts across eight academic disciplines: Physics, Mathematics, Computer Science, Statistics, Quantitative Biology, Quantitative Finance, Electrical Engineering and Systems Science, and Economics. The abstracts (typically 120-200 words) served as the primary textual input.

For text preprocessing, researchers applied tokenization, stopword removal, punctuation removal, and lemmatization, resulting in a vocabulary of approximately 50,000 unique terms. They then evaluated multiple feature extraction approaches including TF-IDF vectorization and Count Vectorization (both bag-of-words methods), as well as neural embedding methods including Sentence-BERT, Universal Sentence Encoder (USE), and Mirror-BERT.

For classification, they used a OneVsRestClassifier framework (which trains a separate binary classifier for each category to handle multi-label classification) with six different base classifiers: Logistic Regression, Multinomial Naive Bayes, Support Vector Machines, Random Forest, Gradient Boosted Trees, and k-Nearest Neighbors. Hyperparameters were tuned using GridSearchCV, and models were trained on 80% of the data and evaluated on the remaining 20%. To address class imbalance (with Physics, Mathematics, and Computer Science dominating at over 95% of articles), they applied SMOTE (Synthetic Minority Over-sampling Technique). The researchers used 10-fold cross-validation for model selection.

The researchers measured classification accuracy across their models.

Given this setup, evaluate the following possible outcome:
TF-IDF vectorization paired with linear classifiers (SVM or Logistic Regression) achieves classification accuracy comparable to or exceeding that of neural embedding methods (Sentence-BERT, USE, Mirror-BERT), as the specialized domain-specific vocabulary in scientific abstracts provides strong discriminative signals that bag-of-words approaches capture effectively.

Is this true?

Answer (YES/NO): YES